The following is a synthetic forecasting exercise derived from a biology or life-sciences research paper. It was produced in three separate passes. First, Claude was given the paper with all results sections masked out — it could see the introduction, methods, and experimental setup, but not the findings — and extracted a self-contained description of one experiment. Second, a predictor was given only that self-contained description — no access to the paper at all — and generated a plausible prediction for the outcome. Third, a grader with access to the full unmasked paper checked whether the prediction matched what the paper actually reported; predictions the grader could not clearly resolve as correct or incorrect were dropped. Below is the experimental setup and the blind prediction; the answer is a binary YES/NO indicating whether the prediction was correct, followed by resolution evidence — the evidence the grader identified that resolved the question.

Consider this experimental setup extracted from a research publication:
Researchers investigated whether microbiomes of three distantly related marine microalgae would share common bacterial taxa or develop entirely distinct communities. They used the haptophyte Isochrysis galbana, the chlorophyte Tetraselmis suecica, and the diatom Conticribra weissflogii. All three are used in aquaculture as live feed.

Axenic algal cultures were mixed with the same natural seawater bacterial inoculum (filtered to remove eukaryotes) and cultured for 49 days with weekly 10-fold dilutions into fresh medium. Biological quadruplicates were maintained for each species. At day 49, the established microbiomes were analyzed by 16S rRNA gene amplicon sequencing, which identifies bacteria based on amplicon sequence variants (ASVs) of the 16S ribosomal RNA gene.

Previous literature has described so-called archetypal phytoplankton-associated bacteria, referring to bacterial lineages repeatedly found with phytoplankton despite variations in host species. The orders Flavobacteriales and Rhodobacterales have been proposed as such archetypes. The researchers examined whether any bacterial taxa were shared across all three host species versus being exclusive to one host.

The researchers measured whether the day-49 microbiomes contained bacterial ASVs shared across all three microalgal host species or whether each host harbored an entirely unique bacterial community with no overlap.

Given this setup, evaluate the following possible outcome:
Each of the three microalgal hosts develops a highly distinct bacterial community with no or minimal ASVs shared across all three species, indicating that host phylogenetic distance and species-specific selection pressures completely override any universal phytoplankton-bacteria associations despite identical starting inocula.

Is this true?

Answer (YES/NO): NO